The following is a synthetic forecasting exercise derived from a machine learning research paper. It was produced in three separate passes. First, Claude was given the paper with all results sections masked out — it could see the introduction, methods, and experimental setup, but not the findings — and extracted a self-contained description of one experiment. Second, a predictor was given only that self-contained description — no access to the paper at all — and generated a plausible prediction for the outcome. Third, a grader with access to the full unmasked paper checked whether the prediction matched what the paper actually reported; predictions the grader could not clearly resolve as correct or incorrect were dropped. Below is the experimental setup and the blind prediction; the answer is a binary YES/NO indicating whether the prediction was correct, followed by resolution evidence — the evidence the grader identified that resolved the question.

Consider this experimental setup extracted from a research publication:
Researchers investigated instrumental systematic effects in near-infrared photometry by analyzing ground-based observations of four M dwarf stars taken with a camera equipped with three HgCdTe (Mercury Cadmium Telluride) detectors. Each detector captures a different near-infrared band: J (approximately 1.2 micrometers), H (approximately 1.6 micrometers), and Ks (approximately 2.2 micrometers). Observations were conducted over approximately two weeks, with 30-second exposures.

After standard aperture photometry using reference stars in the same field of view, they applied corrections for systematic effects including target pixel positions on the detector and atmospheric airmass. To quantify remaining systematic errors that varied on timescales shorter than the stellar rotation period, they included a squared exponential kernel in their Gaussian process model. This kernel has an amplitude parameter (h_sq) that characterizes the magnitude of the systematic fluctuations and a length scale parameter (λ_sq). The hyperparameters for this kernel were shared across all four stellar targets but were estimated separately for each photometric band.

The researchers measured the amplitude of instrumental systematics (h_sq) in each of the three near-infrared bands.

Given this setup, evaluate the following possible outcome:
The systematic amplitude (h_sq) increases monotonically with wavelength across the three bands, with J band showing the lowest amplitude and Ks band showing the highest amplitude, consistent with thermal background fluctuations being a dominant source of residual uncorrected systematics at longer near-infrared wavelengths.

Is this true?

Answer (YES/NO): NO